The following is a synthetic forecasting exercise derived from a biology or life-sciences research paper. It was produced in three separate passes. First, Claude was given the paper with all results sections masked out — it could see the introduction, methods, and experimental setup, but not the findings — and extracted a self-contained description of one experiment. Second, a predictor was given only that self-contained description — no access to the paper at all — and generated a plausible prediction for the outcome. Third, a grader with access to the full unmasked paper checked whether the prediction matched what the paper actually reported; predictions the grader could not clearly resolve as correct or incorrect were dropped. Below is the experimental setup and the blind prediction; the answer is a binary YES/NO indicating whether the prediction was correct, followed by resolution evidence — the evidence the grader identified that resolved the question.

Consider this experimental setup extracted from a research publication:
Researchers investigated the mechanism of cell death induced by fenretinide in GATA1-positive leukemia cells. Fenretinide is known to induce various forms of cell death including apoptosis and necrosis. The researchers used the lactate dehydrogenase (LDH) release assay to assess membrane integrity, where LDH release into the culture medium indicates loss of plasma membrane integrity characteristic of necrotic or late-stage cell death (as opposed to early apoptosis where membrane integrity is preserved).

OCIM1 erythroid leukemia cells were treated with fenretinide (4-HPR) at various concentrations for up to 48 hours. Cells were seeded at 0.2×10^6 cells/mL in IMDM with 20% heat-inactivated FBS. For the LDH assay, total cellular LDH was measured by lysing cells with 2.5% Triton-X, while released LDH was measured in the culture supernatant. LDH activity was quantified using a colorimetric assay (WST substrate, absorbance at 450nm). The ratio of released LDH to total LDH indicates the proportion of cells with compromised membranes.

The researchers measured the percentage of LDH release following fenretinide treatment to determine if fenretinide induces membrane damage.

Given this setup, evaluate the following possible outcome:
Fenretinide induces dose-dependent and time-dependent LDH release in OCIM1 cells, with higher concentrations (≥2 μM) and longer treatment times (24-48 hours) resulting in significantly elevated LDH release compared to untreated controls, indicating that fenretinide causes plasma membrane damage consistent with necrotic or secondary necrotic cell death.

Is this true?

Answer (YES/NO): NO